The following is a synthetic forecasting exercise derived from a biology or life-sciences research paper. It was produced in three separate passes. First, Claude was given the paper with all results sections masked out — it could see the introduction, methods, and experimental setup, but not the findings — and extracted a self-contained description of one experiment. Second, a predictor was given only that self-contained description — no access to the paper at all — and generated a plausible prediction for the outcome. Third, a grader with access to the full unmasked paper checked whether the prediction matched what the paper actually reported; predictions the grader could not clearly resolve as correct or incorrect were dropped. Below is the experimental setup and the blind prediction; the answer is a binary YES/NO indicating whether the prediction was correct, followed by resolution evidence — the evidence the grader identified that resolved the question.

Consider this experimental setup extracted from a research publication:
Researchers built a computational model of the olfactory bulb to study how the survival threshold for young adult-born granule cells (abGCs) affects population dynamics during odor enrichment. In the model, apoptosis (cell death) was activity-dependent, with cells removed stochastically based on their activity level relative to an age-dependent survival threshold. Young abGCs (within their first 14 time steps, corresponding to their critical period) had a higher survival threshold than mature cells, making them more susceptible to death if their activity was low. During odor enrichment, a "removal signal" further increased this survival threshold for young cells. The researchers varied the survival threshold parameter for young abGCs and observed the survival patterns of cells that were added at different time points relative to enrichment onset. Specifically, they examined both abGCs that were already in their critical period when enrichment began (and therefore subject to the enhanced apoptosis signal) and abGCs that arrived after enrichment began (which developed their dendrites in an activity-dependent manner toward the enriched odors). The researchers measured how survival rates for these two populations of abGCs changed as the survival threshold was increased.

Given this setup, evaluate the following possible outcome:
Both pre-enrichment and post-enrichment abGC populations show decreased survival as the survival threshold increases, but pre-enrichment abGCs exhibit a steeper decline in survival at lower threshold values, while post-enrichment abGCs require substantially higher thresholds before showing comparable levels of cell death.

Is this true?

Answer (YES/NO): NO